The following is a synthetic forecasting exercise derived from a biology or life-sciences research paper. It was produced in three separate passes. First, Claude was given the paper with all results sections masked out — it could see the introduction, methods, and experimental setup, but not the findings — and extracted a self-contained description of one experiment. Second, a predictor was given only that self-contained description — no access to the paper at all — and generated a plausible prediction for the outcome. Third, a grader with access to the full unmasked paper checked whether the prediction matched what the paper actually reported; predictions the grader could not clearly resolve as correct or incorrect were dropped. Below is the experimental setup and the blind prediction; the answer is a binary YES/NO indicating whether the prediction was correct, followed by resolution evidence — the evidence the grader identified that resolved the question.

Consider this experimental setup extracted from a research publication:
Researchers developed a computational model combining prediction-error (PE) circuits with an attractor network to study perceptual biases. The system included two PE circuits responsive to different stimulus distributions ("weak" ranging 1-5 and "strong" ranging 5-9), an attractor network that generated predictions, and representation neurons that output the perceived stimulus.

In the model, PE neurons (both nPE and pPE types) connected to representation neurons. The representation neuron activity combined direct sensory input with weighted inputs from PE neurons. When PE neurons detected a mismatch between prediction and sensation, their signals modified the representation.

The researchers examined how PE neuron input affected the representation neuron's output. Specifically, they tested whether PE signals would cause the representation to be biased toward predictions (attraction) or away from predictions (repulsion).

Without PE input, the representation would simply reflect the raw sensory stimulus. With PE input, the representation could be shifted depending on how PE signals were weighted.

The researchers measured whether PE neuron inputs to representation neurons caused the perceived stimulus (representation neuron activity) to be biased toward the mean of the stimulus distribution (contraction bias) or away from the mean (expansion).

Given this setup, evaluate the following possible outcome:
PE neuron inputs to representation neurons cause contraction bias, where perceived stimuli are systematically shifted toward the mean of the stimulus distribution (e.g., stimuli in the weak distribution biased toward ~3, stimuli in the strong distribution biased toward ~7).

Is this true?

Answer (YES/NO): YES